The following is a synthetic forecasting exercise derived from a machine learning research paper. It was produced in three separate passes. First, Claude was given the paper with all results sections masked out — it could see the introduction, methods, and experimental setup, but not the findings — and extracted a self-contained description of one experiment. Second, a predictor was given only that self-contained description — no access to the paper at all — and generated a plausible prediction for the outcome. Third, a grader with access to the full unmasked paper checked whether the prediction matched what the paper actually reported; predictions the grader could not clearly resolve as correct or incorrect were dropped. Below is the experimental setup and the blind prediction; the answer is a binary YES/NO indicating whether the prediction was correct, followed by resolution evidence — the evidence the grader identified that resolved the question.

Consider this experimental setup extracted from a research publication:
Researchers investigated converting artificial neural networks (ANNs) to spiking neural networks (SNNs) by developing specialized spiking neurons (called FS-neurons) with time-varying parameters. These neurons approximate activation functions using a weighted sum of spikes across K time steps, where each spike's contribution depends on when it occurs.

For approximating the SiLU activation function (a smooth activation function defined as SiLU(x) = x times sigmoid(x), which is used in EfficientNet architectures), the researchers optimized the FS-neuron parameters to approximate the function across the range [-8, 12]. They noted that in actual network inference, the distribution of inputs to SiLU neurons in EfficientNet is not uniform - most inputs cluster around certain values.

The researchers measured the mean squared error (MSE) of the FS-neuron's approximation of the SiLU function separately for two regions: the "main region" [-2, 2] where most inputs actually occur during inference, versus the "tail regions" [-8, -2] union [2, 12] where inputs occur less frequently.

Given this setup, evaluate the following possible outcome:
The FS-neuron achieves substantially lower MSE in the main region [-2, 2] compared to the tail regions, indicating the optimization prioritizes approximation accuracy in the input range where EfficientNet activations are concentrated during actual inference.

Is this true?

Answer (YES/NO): YES